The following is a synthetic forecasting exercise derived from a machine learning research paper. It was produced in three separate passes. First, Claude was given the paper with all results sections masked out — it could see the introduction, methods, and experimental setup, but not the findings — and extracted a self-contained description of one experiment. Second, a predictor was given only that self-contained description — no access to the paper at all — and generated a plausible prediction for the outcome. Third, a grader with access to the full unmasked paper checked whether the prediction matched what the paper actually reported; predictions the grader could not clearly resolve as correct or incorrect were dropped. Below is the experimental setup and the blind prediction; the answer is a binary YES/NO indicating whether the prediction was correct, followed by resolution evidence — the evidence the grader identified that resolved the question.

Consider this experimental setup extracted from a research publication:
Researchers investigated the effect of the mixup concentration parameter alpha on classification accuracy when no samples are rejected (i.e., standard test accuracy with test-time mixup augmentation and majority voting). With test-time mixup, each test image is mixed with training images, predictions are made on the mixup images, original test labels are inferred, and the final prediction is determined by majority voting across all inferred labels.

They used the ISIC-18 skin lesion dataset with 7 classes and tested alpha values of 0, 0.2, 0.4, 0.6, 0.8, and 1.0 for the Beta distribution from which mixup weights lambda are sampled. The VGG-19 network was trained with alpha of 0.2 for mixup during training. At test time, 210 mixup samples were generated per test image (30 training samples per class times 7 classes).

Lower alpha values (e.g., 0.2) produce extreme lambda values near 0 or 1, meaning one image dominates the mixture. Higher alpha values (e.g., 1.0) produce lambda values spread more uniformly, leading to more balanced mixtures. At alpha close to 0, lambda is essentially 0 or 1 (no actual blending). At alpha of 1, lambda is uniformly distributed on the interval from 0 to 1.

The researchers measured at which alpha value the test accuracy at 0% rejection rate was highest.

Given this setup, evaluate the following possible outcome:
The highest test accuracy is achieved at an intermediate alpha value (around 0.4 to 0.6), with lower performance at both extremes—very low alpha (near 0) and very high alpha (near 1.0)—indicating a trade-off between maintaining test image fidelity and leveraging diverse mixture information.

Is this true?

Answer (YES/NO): YES